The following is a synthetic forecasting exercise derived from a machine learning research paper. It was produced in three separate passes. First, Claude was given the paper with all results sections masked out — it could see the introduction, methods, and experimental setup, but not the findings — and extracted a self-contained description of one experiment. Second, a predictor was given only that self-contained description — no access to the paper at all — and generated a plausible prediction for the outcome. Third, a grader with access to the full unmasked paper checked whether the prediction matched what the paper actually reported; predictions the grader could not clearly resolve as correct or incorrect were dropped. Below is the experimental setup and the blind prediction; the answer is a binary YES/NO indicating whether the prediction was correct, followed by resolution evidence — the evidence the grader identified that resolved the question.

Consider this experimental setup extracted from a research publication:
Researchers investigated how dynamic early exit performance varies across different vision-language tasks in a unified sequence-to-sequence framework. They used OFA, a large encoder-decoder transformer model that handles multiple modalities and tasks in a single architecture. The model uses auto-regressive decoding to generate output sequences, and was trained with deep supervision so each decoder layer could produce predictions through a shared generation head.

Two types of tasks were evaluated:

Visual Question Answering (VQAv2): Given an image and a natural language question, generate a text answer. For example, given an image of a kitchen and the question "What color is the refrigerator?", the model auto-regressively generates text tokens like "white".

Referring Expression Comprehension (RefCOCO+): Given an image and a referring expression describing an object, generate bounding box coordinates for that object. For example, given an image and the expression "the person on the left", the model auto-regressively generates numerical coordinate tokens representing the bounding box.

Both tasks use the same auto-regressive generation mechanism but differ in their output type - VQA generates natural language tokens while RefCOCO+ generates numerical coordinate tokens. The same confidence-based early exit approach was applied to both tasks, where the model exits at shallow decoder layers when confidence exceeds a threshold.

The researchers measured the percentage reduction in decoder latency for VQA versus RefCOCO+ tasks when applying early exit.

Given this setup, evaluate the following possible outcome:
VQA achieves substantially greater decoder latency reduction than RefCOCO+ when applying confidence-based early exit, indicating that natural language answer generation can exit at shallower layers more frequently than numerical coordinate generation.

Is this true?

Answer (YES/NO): NO